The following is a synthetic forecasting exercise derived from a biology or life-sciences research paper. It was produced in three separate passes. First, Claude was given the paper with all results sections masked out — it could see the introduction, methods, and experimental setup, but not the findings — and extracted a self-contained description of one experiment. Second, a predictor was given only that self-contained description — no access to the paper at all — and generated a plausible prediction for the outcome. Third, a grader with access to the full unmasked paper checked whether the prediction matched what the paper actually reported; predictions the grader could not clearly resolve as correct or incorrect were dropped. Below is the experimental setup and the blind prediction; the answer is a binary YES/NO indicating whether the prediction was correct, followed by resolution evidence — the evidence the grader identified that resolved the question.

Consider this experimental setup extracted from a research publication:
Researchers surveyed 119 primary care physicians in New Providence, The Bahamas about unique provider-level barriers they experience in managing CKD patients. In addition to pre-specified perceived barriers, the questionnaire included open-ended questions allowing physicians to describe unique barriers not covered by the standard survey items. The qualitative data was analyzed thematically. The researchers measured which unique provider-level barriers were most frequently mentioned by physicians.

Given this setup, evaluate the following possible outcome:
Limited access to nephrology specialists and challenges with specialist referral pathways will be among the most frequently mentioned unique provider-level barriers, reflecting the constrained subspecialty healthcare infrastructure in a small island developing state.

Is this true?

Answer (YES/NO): NO